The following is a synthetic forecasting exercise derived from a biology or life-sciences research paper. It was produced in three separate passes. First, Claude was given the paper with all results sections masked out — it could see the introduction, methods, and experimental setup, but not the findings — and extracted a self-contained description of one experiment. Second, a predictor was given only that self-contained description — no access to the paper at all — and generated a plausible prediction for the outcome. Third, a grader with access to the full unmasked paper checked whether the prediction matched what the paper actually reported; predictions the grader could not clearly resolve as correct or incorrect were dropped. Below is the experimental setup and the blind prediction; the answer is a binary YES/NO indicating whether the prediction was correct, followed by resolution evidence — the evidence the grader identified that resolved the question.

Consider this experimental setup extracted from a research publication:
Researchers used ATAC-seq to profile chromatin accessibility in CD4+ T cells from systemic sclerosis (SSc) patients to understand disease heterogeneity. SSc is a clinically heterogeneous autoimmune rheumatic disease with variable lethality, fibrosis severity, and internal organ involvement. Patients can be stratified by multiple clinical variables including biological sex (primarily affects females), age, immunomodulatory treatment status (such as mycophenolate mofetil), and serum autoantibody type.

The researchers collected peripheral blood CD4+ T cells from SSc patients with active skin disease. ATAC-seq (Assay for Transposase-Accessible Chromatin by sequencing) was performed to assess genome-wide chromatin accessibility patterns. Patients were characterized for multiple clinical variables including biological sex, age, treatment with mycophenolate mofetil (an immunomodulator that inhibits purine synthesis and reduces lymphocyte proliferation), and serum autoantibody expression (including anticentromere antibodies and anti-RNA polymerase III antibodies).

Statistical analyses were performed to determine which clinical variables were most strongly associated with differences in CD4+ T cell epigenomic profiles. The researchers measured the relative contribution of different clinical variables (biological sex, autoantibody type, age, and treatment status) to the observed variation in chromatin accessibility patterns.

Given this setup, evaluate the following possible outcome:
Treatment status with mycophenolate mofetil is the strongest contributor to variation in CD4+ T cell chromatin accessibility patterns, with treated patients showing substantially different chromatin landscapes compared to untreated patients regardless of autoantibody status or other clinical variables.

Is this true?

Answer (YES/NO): NO